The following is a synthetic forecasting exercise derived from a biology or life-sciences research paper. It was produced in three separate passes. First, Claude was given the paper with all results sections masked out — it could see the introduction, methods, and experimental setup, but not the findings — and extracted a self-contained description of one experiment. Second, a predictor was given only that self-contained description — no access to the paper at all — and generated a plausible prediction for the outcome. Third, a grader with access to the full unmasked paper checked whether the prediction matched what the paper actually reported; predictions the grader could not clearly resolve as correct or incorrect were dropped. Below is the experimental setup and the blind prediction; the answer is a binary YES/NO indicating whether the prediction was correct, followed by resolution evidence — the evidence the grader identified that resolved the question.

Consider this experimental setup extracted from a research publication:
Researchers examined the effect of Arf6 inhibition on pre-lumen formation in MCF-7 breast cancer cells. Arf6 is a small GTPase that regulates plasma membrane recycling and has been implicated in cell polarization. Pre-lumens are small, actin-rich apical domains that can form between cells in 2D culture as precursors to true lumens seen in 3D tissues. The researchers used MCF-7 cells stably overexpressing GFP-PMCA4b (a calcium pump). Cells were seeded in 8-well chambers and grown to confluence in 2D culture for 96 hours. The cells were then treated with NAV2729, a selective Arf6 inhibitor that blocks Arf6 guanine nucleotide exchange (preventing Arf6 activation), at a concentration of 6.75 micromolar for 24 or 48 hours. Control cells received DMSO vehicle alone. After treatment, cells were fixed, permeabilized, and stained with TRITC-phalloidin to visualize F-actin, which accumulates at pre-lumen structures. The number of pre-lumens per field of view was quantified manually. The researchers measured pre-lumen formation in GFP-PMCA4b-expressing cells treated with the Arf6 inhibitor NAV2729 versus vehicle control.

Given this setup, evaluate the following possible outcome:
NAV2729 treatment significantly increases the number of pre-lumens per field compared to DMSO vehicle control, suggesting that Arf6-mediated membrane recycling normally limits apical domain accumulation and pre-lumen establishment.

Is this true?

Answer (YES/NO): NO